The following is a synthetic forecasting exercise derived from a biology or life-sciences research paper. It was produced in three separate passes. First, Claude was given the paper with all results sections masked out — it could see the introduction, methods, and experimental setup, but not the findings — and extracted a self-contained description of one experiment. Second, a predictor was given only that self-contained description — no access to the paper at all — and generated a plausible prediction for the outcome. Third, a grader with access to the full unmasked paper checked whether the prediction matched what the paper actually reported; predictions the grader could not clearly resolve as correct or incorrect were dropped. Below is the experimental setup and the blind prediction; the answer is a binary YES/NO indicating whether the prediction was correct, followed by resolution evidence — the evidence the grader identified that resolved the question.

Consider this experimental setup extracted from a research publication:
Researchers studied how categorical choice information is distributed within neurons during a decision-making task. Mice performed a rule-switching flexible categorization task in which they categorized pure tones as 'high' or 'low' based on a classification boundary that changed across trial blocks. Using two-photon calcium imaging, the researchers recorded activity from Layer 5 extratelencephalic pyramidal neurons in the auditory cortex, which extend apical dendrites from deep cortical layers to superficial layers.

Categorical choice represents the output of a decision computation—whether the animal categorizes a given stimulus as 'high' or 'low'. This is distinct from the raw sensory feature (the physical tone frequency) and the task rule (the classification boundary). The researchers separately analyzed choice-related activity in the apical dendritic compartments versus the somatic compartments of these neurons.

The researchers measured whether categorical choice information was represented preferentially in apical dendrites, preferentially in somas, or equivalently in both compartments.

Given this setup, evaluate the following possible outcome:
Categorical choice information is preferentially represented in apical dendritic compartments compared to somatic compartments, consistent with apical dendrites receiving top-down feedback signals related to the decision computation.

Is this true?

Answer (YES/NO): NO